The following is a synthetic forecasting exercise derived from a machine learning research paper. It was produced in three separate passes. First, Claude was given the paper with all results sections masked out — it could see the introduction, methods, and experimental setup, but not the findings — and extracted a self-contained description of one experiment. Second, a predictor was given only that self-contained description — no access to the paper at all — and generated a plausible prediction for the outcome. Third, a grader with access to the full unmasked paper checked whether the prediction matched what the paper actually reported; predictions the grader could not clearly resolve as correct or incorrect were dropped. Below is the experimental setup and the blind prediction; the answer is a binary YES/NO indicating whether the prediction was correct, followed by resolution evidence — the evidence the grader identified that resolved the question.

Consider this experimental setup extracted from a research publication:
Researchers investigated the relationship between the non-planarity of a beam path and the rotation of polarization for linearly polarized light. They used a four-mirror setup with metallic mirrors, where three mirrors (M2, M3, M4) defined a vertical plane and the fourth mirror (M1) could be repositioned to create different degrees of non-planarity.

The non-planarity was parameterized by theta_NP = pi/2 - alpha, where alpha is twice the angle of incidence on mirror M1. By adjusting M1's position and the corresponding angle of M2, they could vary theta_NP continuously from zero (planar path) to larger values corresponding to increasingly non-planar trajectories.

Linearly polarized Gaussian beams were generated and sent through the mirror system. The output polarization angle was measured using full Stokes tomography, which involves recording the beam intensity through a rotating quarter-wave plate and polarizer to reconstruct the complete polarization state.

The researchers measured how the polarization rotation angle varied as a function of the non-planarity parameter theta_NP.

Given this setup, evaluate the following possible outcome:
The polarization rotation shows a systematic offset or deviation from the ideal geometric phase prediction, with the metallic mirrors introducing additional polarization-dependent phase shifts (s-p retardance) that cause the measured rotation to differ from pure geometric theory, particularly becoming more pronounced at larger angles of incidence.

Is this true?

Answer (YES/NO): NO